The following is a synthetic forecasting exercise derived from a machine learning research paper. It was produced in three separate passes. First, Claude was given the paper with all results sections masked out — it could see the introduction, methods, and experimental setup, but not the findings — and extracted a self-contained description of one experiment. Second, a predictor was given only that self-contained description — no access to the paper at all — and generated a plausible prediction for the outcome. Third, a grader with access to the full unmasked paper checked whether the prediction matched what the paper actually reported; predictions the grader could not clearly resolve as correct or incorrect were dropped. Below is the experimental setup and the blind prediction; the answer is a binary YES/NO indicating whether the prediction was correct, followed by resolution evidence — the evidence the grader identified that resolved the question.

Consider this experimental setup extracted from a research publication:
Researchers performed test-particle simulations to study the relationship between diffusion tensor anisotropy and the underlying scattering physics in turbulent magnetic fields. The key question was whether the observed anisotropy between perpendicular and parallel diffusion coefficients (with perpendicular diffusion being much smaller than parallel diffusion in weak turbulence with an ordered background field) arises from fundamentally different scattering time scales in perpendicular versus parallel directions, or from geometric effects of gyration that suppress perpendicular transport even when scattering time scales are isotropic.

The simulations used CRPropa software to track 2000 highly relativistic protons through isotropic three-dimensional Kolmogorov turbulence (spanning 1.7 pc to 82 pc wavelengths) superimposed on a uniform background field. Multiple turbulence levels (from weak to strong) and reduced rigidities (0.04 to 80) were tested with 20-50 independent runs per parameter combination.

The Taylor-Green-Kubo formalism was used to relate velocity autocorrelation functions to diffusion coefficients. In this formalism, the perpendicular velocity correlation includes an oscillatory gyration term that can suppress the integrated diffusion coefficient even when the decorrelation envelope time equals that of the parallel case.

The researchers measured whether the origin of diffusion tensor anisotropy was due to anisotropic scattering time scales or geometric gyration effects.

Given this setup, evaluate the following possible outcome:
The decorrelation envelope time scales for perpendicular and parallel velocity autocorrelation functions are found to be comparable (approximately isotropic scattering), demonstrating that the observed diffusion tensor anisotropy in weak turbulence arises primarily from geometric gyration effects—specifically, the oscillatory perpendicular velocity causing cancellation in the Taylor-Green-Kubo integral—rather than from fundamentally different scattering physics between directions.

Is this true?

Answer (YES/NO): YES